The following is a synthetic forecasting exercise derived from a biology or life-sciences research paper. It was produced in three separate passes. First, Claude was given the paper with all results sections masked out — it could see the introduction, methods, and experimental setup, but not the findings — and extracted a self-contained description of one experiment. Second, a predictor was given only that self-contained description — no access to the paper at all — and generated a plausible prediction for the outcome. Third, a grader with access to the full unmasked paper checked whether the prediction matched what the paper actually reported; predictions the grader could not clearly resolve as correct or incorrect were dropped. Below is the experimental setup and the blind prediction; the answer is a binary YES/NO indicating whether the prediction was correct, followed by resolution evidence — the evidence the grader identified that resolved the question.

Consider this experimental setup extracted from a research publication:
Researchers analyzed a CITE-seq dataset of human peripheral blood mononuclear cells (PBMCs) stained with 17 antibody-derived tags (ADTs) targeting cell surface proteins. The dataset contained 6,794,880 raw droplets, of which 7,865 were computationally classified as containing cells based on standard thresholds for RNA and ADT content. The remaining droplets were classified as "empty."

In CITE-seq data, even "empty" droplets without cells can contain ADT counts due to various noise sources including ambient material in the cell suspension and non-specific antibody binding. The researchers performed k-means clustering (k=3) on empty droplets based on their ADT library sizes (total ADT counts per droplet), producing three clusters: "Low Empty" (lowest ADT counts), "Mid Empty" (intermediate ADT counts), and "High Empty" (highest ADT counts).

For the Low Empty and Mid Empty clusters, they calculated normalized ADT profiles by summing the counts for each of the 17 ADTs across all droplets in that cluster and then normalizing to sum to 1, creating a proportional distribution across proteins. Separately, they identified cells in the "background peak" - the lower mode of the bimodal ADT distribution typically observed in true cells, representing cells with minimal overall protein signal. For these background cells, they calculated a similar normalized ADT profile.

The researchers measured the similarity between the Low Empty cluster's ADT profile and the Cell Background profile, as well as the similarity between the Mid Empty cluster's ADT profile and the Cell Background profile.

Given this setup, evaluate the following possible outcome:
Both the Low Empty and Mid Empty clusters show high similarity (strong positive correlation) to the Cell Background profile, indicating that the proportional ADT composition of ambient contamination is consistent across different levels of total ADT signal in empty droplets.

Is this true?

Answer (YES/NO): NO